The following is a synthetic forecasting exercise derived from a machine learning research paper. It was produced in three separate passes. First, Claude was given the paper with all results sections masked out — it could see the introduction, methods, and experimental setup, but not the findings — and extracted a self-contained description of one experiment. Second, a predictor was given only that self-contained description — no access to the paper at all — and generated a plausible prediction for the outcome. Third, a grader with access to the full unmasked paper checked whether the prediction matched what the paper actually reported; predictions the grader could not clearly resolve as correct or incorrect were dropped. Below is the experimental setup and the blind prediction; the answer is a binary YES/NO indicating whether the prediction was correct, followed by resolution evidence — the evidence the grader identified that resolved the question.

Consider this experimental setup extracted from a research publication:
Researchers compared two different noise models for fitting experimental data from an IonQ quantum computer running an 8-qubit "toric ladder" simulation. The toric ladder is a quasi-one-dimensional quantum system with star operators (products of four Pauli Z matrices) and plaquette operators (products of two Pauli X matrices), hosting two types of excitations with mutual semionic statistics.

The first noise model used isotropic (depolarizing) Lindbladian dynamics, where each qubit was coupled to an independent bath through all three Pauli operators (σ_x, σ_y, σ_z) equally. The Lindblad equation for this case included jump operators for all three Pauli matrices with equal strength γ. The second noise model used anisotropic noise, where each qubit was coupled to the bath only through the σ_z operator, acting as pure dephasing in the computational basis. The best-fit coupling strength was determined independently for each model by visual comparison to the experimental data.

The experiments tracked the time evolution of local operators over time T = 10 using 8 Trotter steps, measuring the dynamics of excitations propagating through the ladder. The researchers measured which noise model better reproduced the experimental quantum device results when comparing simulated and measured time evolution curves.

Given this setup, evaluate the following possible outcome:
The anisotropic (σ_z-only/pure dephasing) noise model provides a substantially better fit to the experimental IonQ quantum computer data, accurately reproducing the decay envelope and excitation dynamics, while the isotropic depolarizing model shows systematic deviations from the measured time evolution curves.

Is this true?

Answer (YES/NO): NO